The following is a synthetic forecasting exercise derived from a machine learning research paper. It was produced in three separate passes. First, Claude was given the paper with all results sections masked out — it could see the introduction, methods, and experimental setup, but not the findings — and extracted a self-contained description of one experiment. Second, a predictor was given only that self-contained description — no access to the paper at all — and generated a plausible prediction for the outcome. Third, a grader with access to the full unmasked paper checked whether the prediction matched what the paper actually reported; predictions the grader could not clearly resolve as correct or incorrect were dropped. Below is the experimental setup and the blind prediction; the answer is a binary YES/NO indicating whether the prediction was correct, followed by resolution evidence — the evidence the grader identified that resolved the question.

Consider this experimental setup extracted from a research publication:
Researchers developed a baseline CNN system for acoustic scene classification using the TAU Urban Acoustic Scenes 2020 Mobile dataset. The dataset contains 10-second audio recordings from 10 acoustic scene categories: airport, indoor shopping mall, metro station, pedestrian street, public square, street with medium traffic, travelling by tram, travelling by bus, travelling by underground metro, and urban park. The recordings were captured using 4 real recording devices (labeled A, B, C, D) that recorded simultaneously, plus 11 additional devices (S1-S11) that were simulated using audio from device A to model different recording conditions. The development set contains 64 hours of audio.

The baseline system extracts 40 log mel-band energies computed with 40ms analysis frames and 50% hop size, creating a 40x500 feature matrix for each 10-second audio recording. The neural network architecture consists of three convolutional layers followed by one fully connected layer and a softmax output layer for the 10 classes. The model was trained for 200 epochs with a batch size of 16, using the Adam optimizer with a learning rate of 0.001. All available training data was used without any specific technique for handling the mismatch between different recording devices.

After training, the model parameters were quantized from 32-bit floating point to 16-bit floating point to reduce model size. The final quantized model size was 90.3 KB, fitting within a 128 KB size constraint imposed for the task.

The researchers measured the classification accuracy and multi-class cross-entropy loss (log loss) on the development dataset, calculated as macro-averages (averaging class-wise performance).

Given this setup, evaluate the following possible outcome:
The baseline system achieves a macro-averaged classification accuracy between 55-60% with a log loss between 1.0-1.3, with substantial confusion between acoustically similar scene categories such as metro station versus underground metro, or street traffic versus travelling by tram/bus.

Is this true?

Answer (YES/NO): NO